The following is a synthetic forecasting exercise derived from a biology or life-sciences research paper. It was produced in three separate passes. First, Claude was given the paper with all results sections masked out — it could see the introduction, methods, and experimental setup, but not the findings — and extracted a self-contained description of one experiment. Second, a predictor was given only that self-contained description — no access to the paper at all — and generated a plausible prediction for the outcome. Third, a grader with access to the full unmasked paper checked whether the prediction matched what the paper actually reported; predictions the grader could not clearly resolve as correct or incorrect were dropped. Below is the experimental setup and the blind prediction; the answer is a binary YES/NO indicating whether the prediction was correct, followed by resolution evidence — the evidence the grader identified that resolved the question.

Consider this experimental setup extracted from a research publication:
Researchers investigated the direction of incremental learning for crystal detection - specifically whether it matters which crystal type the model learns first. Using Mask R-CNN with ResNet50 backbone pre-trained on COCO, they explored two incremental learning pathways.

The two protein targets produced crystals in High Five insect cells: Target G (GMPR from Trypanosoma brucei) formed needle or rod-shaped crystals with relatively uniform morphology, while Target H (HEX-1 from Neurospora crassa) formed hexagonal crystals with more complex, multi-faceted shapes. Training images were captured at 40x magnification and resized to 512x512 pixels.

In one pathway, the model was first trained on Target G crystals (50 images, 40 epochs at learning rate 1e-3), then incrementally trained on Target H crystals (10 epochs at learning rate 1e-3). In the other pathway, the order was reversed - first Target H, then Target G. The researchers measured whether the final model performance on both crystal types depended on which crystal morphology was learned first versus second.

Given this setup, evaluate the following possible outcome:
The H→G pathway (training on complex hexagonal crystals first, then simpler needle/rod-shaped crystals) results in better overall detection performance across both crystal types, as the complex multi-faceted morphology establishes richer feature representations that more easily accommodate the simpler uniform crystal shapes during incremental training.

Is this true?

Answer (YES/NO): NO